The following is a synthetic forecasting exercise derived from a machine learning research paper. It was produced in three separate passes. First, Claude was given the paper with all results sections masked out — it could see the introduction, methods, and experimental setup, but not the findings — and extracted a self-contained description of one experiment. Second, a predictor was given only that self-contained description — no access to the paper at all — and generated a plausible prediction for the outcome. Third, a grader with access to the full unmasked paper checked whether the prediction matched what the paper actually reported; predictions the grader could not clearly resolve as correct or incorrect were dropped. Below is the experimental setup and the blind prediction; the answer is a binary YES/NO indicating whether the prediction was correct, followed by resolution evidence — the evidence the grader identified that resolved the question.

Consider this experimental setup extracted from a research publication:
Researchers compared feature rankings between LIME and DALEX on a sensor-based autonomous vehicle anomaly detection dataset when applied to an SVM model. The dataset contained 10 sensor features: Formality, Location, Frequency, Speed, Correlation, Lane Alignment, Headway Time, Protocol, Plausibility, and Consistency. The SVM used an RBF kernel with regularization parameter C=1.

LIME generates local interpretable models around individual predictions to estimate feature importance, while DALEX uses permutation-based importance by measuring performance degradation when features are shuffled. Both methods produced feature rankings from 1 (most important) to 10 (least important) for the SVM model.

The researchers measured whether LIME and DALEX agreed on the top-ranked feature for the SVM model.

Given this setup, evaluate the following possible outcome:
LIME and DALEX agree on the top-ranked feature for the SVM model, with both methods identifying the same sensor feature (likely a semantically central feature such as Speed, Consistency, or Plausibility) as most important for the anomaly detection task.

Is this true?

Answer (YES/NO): NO